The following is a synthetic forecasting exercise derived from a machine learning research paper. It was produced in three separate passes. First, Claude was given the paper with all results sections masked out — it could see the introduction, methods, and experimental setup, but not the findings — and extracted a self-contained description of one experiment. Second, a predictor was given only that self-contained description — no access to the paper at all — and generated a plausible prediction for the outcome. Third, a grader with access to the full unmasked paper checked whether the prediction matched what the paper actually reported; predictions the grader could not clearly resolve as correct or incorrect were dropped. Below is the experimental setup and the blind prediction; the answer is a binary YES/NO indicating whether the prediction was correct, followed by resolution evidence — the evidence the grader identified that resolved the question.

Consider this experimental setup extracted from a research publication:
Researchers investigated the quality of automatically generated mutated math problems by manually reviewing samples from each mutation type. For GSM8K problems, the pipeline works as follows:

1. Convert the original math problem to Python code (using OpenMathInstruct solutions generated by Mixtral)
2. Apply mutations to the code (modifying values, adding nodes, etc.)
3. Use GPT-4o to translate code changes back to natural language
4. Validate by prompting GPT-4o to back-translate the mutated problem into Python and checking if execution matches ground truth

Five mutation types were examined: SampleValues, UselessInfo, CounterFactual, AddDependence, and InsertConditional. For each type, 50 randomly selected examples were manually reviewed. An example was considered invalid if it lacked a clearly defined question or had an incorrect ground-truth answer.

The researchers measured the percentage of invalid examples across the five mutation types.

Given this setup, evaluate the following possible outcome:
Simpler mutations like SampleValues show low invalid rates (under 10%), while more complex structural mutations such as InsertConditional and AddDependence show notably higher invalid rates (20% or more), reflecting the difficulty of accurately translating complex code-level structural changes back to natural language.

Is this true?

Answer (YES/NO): NO